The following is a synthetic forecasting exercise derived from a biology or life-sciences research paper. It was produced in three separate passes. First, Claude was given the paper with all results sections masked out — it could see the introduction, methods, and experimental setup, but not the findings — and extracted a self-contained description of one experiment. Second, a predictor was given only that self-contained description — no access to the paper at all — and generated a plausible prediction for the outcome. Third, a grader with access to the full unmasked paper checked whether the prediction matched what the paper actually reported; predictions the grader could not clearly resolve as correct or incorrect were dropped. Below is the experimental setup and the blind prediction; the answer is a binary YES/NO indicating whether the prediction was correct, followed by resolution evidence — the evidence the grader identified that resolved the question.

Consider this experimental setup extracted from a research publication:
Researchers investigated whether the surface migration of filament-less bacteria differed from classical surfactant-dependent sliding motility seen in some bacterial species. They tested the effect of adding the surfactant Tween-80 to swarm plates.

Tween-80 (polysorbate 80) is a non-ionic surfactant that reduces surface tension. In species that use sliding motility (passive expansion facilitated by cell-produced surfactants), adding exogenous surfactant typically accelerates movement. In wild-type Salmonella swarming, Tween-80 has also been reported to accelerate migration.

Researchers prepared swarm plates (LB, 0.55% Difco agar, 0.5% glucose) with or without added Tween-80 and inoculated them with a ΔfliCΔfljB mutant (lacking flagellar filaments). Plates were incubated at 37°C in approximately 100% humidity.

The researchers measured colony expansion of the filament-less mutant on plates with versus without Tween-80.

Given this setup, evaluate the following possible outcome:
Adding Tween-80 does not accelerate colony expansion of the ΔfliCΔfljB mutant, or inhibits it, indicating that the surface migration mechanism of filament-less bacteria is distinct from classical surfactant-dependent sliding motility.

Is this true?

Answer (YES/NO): YES